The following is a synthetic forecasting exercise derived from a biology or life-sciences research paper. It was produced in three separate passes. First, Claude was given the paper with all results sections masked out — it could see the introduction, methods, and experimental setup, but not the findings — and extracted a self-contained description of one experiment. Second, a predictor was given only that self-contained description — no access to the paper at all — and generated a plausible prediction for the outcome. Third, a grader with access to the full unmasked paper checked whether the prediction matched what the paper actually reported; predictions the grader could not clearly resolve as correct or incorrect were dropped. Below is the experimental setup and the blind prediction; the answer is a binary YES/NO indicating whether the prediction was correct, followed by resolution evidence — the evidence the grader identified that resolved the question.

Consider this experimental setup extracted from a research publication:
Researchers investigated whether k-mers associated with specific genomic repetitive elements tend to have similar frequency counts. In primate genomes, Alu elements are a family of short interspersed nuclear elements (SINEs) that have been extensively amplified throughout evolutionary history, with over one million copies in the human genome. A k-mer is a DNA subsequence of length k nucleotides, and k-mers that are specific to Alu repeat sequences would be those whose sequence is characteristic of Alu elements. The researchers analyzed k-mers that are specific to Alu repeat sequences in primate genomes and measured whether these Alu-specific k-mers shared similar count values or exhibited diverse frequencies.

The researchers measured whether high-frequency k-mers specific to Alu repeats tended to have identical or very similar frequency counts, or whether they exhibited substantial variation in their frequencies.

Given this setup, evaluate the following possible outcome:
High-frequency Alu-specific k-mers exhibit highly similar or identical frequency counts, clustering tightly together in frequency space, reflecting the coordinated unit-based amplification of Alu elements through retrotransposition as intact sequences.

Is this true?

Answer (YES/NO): YES